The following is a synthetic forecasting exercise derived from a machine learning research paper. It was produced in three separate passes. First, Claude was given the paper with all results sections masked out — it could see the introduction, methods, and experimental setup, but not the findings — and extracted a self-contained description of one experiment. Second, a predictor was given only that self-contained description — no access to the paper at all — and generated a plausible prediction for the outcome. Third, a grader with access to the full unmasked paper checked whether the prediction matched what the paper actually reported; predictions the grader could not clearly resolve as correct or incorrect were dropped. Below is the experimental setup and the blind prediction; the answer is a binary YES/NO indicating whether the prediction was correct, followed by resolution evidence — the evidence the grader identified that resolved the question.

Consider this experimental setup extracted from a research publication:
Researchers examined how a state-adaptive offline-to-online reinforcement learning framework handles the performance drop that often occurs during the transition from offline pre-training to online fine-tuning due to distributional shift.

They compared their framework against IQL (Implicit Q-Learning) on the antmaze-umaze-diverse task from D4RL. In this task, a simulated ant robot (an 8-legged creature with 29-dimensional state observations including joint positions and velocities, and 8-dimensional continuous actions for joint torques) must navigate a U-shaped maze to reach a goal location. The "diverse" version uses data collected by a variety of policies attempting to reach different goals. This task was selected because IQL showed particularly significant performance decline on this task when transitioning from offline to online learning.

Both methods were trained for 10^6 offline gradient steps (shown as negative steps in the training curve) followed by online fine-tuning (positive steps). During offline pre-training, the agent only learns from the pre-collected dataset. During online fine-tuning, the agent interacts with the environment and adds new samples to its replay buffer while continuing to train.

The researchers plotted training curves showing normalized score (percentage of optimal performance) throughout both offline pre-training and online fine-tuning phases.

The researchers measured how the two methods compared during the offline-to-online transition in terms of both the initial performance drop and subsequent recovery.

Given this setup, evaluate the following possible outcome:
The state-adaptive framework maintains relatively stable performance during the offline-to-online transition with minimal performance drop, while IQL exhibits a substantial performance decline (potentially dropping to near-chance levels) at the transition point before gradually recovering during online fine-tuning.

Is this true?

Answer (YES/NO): NO